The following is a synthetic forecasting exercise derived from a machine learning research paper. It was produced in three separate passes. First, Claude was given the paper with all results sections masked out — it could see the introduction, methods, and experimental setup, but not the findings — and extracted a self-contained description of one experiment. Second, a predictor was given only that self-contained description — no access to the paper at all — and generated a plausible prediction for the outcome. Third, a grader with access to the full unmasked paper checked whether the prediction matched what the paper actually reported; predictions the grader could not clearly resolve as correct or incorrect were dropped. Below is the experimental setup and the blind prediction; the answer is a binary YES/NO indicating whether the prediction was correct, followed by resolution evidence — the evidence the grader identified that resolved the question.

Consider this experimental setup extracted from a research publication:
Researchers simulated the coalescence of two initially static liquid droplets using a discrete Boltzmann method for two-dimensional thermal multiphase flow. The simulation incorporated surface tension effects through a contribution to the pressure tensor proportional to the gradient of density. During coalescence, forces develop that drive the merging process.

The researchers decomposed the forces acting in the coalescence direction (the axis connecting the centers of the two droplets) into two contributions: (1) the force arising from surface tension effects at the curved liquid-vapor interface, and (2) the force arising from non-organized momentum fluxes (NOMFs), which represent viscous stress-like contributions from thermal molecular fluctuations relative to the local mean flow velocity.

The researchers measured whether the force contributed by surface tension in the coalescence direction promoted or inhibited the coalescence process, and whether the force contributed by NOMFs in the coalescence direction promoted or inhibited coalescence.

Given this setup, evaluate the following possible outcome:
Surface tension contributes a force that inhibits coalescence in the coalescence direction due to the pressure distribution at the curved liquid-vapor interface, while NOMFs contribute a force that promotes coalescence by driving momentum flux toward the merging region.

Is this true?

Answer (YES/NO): NO